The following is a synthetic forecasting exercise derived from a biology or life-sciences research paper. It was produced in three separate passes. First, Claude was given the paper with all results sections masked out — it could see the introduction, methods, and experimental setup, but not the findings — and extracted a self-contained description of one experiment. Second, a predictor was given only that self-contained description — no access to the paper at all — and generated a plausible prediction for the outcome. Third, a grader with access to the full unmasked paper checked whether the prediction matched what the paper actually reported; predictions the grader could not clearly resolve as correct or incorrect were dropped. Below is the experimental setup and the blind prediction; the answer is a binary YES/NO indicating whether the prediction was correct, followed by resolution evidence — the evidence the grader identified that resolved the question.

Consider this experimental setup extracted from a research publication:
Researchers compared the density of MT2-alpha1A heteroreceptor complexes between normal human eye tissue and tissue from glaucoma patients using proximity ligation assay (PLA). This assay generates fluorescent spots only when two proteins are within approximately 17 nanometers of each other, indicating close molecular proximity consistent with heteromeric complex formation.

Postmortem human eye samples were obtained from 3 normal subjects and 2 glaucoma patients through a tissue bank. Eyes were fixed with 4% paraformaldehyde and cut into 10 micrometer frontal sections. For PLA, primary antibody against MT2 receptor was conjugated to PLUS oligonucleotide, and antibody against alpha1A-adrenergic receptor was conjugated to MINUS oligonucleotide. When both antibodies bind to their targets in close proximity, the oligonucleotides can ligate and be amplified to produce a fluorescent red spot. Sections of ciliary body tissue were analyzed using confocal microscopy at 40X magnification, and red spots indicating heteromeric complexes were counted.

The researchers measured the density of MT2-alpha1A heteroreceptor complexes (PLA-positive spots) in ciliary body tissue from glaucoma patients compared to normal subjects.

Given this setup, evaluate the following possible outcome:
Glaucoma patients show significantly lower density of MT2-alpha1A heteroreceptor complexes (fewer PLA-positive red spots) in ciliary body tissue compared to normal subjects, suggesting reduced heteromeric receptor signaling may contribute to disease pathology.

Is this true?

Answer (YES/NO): YES